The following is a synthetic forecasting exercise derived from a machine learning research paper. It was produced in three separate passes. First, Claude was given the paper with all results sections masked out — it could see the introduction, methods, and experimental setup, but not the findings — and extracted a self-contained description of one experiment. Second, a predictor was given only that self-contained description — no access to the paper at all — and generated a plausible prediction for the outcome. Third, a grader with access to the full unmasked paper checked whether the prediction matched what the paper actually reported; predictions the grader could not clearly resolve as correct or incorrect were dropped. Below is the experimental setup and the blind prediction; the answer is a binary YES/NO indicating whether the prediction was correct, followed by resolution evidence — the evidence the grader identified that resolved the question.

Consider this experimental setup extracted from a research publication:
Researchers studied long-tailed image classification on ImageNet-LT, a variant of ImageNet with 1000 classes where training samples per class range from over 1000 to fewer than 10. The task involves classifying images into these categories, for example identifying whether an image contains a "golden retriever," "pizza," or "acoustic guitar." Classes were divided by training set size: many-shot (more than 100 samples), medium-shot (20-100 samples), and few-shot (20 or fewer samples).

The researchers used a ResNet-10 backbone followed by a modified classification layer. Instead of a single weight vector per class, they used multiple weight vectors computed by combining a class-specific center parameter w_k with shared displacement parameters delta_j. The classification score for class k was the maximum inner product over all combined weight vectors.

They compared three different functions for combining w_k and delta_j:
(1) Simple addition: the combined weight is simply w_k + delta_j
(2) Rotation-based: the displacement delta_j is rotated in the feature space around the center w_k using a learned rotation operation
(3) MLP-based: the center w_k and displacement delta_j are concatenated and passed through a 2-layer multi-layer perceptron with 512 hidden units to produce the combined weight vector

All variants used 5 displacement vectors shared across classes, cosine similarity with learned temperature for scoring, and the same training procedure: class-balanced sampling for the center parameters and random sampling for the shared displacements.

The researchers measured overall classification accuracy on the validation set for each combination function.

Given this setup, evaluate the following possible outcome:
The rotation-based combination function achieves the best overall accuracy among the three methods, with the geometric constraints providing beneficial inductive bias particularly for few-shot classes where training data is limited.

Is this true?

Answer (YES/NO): NO